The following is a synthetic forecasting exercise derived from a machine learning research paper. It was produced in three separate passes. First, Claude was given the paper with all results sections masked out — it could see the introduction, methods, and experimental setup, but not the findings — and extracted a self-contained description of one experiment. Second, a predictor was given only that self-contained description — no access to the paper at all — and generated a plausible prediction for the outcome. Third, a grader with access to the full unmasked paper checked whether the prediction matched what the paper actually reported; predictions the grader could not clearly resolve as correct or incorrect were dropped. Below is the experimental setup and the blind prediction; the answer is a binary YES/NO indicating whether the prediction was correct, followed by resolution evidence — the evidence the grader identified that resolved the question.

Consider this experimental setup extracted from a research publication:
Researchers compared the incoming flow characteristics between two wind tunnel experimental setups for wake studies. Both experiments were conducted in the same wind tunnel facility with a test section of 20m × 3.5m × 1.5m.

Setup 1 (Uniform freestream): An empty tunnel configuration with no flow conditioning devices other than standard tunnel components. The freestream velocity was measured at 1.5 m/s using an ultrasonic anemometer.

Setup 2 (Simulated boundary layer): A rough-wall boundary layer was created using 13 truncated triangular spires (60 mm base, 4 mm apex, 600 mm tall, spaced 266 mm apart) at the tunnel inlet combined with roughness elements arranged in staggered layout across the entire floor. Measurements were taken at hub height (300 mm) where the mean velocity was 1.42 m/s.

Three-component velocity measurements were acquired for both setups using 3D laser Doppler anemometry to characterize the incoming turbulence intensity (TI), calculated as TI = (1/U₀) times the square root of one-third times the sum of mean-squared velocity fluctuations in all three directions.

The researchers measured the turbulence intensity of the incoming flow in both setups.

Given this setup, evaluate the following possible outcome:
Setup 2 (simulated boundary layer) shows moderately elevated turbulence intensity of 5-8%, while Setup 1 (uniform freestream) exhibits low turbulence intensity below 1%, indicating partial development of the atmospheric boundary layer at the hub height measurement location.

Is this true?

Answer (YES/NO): NO